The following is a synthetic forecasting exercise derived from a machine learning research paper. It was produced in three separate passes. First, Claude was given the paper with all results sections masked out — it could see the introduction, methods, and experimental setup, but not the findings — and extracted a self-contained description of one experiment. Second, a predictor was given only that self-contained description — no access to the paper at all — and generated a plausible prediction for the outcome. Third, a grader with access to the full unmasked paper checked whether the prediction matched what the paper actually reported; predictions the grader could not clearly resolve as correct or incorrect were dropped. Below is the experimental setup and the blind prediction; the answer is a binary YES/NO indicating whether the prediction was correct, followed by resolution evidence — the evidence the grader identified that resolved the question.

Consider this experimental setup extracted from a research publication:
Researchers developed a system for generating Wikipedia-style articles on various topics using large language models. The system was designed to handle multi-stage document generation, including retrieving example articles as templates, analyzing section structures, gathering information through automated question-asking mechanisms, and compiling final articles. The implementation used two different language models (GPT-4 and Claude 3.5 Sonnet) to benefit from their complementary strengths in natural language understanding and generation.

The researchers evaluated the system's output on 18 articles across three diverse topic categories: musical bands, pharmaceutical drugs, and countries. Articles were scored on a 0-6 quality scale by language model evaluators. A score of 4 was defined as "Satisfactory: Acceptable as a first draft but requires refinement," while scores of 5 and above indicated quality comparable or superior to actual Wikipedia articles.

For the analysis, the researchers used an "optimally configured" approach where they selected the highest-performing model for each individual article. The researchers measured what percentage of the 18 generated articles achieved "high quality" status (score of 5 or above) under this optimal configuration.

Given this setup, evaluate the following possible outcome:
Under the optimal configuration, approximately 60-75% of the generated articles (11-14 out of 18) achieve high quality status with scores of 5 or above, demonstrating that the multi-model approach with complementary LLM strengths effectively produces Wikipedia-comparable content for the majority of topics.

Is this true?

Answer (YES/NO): NO